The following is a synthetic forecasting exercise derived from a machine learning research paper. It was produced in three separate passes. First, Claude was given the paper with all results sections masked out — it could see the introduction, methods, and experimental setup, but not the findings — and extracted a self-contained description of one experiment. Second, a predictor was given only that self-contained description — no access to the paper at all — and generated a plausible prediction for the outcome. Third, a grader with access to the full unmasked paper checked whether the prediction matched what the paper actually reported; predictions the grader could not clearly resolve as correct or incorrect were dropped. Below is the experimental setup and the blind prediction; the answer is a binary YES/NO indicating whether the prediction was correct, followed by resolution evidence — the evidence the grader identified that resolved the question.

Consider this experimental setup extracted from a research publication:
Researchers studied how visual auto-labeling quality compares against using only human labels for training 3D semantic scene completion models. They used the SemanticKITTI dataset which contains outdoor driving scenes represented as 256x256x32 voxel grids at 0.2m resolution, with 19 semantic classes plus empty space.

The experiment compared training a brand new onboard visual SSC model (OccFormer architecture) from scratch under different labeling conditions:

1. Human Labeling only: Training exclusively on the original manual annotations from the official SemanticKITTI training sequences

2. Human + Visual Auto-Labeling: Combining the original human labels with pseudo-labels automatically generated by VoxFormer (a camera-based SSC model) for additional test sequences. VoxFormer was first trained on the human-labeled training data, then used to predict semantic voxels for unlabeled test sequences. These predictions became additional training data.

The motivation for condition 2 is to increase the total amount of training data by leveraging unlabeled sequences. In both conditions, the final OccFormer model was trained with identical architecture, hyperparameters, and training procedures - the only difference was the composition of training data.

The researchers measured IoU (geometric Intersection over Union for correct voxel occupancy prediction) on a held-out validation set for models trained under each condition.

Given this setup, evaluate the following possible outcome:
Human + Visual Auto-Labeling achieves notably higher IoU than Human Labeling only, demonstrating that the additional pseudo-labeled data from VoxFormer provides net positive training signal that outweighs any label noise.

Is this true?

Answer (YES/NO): NO